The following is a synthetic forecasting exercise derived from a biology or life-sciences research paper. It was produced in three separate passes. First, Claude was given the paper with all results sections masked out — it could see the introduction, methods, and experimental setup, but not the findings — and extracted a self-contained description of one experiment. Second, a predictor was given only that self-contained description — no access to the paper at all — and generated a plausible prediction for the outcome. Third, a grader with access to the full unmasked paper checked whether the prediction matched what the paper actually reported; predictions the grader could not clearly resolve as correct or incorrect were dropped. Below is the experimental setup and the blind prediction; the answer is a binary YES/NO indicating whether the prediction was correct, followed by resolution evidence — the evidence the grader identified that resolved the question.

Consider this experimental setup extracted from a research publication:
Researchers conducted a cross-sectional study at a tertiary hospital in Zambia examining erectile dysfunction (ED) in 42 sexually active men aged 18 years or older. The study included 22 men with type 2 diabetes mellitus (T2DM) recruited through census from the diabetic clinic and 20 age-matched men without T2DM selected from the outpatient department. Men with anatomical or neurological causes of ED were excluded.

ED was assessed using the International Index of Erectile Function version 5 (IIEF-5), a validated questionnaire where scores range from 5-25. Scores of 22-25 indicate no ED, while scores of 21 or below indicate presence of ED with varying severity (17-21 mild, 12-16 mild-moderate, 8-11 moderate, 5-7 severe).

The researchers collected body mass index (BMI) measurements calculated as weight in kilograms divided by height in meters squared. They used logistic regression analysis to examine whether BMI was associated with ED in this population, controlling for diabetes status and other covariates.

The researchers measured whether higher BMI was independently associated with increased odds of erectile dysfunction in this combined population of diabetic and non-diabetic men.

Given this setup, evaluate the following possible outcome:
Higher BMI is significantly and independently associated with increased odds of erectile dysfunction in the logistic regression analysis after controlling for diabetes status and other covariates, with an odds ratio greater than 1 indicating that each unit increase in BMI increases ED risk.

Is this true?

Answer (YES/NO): NO